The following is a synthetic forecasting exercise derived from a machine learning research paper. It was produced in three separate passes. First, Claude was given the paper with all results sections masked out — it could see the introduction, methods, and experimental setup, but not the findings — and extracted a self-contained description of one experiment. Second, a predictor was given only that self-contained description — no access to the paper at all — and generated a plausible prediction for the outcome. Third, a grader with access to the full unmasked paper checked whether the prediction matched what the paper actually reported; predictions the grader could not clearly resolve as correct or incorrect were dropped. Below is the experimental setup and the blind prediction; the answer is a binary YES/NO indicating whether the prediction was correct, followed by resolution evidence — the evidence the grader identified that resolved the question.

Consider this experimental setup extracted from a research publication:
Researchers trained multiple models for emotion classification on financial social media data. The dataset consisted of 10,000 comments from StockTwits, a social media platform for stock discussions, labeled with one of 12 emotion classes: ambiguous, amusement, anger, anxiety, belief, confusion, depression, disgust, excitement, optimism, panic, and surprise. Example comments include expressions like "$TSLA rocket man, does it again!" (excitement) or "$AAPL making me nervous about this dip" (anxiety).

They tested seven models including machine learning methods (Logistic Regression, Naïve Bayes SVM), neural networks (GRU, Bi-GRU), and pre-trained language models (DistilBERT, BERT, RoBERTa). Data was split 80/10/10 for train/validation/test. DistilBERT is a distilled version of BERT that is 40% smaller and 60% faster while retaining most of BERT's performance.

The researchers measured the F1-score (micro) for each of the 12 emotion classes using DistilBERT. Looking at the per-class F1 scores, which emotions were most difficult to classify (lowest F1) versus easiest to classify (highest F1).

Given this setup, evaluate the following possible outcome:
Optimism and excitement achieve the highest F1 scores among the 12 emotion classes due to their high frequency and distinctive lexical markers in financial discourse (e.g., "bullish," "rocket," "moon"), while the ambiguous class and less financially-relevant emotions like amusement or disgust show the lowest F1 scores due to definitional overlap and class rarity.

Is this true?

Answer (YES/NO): NO